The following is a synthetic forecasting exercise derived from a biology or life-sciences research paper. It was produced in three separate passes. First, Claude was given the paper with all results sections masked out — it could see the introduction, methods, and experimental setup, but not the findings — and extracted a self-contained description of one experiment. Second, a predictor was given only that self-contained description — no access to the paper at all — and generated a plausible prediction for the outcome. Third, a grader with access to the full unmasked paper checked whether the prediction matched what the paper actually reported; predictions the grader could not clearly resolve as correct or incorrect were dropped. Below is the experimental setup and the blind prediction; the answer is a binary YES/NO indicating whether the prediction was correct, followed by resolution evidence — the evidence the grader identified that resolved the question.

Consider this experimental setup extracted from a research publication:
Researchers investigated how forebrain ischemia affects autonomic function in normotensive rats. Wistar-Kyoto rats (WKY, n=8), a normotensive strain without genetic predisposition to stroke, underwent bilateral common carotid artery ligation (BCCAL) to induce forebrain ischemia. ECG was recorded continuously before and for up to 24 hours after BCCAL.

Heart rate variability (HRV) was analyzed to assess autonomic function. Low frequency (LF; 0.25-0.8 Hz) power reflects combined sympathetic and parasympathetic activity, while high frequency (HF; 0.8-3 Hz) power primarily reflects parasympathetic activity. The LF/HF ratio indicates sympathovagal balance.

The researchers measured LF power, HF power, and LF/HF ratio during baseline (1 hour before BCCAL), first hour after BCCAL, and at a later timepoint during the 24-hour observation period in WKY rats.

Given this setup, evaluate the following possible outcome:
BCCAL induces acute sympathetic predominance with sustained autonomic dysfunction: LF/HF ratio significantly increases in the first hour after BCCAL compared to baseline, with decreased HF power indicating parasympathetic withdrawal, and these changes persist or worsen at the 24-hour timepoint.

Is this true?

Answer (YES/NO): NO